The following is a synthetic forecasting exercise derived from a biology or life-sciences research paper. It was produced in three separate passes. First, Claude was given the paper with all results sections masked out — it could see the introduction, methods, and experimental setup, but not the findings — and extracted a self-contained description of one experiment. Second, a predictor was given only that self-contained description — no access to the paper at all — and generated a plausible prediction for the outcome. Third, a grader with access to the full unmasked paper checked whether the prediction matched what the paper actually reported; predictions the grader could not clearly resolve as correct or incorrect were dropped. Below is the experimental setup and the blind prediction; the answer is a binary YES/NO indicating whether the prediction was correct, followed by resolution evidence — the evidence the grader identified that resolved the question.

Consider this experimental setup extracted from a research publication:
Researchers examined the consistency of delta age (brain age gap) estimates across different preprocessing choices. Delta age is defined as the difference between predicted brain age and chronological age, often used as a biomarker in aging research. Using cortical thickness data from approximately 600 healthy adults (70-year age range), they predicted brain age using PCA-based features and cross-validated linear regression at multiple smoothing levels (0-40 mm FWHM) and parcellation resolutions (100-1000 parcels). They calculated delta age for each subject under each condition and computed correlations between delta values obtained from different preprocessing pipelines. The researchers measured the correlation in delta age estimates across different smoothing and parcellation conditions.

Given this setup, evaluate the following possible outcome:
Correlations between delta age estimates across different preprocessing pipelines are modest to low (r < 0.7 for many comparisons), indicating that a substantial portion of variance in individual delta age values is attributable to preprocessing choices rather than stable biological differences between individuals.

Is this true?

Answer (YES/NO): YES